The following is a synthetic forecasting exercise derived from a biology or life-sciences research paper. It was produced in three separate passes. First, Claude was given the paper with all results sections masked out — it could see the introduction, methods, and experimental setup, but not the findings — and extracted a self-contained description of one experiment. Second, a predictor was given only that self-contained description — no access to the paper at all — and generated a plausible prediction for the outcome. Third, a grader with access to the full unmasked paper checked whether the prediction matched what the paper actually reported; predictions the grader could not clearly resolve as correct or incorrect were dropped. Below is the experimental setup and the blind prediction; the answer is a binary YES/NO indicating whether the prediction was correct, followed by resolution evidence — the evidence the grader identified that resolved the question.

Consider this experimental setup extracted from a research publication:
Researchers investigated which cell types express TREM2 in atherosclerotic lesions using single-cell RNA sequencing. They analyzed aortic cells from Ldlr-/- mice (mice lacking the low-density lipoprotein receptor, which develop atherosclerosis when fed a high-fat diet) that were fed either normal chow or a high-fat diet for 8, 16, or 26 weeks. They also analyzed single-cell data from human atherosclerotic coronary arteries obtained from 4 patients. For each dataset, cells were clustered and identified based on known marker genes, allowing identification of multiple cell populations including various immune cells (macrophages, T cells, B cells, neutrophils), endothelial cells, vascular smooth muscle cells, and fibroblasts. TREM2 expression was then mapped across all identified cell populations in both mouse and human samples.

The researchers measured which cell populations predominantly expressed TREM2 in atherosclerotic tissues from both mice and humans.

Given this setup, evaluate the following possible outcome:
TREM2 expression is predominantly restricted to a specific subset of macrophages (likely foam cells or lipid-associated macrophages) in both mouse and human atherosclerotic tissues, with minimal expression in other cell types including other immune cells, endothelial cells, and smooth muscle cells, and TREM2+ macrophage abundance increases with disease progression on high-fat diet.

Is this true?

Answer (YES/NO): NO